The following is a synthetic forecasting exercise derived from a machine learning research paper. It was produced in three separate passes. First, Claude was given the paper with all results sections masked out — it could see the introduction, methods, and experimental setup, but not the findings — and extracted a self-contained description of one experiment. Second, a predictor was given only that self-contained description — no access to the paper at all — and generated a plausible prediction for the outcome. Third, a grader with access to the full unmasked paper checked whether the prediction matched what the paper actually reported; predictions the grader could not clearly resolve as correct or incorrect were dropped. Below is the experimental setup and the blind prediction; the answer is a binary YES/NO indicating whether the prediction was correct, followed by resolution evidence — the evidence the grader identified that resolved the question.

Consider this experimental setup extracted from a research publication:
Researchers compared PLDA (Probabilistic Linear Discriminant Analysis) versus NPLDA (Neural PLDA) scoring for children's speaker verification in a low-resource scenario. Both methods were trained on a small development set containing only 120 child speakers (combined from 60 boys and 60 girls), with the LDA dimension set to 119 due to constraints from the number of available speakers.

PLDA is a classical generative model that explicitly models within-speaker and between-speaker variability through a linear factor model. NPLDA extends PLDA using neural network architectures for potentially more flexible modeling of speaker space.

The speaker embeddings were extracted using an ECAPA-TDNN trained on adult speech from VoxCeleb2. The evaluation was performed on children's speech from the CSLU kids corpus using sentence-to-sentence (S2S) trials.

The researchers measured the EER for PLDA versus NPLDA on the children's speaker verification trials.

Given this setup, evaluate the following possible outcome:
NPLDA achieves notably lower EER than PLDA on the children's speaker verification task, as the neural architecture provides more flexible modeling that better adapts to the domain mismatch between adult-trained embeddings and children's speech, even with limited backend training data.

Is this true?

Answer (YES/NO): NO